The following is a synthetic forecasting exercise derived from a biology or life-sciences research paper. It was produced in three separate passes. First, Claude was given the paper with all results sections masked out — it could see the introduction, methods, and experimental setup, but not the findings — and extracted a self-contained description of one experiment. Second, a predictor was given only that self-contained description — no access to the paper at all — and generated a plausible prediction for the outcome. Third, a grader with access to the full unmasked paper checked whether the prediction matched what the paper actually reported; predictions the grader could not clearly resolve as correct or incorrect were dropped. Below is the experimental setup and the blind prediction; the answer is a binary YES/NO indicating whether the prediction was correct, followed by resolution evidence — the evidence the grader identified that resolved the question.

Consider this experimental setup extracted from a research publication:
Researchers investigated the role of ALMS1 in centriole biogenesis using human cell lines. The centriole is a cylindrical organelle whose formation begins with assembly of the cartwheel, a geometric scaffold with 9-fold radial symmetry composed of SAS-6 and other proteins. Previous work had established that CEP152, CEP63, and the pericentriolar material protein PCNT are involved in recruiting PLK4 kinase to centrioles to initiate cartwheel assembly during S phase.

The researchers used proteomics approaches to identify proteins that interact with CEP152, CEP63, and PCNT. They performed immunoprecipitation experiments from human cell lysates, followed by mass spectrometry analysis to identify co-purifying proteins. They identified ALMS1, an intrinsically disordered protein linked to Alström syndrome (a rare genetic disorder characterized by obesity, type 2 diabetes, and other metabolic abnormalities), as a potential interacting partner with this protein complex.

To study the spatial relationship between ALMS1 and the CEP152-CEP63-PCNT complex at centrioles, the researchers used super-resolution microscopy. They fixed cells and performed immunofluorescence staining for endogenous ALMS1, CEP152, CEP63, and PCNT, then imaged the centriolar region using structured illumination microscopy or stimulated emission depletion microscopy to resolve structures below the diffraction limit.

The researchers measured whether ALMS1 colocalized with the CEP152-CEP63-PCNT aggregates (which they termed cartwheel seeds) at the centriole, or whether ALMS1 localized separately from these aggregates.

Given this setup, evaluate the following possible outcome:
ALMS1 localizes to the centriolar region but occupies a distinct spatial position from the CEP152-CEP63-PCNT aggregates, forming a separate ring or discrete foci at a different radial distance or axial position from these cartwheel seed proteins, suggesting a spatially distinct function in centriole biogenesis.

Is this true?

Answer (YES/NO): YES